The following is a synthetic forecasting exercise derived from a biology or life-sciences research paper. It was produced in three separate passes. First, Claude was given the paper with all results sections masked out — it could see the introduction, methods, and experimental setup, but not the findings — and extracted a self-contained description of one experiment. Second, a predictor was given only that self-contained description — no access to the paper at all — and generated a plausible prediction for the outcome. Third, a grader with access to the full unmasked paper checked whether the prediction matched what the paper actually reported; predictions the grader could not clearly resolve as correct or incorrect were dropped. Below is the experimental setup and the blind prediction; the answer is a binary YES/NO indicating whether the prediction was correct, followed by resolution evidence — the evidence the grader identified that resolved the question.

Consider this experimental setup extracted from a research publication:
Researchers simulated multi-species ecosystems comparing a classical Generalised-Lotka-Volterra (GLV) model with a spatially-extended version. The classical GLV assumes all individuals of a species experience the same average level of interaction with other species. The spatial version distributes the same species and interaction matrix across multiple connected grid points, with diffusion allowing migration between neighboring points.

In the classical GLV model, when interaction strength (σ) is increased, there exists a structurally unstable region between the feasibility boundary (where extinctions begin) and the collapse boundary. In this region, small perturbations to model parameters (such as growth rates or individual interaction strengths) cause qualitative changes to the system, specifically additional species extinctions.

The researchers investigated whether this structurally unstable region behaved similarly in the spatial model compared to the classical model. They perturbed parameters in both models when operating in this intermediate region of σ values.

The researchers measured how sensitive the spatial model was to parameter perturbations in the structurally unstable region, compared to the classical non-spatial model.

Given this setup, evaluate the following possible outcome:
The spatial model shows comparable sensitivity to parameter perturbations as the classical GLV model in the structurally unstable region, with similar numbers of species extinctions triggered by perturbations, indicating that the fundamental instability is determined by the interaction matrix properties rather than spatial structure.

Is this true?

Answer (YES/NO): NO